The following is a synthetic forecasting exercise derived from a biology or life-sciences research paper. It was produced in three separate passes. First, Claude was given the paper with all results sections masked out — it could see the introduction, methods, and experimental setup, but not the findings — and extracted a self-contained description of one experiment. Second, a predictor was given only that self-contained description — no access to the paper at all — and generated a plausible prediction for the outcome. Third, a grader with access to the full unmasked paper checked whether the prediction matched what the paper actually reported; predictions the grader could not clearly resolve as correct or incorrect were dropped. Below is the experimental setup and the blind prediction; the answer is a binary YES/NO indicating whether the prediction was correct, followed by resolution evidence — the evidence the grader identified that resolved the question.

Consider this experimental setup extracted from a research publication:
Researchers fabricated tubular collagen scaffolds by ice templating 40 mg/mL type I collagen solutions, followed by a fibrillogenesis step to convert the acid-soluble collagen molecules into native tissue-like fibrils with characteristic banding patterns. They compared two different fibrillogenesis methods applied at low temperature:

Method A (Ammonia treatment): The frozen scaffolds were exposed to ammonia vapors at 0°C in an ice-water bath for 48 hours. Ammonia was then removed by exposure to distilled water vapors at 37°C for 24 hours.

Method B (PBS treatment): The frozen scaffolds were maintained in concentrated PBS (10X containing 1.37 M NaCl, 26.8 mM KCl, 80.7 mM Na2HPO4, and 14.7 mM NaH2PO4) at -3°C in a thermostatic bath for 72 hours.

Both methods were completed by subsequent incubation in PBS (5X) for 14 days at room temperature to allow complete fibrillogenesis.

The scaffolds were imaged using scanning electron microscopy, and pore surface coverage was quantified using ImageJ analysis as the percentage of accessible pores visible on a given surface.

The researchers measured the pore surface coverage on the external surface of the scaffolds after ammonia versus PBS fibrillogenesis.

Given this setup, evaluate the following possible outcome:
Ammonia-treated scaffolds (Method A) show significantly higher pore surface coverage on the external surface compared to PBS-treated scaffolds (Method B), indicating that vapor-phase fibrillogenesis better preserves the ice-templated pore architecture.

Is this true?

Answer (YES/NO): YES